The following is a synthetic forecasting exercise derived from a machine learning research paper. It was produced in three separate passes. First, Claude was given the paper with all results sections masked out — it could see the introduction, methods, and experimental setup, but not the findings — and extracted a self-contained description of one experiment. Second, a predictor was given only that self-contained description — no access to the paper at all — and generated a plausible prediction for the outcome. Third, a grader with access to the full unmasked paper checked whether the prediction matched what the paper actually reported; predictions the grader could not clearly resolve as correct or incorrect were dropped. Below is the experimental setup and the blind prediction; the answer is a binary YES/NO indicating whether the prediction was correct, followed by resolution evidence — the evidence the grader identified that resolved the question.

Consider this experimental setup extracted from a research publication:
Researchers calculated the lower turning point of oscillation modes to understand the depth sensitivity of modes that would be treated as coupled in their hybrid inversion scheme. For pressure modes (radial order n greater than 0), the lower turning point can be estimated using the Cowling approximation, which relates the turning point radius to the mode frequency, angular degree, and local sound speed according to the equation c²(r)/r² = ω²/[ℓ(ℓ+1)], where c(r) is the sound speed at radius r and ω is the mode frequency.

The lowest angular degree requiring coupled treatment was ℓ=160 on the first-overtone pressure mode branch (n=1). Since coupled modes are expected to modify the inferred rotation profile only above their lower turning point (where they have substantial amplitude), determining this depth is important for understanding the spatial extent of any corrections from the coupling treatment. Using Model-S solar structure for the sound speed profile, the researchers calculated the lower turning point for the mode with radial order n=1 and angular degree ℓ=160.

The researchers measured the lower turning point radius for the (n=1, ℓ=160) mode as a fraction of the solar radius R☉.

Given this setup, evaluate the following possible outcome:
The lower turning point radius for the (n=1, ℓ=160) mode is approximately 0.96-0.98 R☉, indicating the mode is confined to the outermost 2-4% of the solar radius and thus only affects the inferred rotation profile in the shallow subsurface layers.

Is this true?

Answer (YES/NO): YES